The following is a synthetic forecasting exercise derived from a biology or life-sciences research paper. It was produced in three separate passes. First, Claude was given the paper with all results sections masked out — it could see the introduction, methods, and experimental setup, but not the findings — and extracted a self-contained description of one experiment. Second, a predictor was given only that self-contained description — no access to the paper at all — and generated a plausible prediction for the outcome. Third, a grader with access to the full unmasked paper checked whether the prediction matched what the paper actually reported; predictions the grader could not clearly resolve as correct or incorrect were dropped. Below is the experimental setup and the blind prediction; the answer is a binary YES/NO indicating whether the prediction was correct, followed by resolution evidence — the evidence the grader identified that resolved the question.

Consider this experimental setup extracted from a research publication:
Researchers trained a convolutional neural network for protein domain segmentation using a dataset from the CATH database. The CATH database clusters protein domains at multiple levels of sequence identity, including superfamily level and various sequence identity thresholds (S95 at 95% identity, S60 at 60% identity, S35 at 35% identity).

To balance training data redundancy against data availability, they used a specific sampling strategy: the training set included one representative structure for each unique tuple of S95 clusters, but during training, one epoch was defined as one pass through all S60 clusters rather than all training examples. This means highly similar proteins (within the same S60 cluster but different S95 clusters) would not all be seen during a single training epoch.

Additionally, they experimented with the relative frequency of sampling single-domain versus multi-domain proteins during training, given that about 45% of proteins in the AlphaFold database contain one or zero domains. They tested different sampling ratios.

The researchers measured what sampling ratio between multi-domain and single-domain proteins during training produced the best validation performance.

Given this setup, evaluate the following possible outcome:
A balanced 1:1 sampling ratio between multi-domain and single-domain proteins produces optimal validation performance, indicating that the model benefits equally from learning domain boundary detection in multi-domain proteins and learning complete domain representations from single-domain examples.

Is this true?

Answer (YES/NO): NO